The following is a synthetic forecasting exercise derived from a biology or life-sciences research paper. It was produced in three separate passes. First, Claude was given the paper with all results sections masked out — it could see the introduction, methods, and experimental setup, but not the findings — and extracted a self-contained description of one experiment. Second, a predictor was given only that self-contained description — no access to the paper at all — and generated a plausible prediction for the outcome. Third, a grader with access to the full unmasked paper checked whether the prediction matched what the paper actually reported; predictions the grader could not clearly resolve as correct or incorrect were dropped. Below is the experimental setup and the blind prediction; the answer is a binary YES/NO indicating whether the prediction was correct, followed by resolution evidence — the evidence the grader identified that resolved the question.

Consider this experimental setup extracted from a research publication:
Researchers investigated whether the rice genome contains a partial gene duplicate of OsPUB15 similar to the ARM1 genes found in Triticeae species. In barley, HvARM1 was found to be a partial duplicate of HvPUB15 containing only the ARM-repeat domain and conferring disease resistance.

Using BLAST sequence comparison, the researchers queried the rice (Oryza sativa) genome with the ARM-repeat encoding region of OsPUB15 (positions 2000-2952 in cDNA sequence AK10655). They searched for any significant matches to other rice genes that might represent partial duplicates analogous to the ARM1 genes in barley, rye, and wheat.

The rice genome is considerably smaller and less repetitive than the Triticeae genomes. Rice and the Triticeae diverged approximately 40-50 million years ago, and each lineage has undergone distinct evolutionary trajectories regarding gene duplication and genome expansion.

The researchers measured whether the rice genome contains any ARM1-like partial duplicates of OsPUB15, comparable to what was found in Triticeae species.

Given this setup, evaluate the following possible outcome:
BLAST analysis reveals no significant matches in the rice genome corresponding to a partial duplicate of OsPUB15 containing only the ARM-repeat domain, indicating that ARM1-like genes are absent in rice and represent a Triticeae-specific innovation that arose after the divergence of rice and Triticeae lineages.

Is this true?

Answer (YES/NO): YES